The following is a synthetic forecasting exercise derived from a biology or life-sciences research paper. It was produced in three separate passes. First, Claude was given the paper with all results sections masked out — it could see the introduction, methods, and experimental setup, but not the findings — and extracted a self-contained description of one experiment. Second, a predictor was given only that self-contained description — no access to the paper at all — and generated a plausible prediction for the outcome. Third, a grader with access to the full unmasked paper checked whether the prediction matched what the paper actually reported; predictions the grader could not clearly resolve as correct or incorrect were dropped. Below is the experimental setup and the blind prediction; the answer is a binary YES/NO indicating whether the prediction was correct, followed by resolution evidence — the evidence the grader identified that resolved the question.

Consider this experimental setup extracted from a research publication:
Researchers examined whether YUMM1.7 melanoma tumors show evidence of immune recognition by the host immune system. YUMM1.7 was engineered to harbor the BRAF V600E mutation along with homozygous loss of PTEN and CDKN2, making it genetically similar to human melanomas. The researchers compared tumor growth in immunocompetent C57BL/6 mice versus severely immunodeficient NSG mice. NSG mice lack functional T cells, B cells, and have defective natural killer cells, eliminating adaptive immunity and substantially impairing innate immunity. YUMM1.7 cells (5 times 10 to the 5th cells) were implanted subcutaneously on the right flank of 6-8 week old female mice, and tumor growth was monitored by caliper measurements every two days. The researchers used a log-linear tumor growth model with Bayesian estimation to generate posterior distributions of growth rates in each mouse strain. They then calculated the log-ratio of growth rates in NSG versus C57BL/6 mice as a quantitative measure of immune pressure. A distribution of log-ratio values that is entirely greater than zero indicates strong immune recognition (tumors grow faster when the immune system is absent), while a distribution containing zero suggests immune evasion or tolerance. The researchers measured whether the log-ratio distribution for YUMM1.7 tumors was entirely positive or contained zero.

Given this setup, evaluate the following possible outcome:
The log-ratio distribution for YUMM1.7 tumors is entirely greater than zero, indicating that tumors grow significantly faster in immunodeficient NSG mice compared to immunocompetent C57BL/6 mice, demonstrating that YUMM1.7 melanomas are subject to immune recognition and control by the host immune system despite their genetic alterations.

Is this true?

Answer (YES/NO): NO